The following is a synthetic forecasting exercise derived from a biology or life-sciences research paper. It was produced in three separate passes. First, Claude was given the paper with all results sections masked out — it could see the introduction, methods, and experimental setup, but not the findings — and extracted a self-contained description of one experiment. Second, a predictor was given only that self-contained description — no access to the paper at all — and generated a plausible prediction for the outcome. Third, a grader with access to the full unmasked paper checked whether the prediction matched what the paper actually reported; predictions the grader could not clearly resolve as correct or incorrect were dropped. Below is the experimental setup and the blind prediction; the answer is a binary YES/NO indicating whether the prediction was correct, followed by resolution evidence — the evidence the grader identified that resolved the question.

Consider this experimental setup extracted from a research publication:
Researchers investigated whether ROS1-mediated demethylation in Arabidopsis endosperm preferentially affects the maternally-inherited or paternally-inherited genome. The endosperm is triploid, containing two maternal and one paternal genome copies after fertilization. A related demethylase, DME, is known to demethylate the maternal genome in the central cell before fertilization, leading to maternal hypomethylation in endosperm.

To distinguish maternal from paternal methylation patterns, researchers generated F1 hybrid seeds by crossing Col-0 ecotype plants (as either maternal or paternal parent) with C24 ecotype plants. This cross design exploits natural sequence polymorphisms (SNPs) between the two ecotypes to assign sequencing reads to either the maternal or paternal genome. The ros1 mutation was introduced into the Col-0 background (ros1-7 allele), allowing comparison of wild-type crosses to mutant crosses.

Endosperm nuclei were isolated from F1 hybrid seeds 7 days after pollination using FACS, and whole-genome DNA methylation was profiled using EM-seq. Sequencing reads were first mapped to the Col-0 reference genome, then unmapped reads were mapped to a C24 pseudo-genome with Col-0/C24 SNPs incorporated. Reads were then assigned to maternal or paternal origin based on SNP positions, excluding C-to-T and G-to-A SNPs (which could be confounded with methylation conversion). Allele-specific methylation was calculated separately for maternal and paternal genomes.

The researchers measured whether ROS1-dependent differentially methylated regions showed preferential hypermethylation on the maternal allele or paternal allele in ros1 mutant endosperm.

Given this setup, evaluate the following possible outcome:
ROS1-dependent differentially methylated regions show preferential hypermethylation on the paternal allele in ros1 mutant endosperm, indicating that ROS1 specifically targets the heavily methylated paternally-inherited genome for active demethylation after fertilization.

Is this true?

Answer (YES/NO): NO